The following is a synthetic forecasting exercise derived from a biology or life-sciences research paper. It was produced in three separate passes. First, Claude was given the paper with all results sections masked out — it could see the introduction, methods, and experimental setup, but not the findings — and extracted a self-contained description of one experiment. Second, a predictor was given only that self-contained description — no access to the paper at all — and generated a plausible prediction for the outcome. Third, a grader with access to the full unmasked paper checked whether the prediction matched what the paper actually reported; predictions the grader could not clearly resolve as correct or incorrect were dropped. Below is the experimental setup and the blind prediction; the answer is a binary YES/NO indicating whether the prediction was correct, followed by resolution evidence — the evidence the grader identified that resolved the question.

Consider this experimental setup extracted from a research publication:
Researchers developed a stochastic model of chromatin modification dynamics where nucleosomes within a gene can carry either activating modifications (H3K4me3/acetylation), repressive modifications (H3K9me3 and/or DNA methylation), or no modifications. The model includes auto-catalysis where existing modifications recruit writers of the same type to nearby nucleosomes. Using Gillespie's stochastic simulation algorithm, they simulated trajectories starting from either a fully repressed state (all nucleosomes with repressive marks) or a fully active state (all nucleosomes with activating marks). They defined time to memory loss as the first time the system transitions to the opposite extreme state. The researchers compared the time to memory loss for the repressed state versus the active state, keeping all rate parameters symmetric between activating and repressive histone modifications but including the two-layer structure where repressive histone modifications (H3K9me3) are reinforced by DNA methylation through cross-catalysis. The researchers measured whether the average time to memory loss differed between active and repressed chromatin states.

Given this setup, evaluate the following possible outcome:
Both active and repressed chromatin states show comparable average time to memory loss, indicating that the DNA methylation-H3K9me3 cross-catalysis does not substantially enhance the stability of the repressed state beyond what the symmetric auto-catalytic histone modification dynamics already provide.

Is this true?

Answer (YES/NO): NO